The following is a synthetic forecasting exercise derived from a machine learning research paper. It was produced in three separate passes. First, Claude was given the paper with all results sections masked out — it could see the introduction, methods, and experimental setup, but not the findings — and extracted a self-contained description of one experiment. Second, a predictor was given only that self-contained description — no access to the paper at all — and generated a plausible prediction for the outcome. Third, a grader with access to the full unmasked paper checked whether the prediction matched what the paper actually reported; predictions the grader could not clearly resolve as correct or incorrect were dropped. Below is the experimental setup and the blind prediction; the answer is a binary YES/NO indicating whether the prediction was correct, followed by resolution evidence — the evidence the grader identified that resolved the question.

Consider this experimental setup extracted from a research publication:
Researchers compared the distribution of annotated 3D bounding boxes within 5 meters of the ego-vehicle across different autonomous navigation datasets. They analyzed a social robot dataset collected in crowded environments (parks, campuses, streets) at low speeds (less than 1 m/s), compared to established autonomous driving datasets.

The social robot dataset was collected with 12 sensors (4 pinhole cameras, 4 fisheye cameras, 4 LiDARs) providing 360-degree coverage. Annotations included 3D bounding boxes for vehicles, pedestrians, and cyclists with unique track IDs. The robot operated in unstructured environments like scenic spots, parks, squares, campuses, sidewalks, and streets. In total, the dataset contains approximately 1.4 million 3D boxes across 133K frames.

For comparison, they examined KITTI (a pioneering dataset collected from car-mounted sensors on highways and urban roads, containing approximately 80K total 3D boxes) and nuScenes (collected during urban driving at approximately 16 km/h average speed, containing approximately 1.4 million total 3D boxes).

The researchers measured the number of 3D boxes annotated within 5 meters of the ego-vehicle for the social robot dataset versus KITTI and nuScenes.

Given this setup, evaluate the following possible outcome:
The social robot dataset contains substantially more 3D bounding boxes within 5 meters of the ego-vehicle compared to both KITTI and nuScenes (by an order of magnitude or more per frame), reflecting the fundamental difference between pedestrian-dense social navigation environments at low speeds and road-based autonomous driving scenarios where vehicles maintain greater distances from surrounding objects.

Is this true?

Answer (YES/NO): NO